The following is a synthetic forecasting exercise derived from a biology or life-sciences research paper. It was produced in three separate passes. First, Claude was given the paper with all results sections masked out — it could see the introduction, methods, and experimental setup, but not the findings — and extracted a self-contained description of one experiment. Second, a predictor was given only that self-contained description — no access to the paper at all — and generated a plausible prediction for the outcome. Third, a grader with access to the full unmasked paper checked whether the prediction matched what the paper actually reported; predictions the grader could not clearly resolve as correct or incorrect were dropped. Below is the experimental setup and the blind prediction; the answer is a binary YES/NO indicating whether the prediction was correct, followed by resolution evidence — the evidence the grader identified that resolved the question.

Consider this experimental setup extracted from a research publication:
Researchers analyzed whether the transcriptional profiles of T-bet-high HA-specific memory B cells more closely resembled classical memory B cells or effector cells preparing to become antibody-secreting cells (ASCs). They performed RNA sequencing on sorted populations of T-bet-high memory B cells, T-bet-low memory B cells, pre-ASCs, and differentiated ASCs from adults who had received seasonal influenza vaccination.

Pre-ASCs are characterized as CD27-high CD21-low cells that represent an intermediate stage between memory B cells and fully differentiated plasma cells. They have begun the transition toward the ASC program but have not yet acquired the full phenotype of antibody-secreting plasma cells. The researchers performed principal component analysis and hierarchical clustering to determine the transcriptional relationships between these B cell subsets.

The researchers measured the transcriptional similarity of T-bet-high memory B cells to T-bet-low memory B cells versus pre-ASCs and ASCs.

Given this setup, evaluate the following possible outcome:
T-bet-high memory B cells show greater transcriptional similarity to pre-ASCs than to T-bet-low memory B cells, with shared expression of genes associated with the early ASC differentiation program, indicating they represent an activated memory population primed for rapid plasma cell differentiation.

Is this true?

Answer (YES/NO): NO